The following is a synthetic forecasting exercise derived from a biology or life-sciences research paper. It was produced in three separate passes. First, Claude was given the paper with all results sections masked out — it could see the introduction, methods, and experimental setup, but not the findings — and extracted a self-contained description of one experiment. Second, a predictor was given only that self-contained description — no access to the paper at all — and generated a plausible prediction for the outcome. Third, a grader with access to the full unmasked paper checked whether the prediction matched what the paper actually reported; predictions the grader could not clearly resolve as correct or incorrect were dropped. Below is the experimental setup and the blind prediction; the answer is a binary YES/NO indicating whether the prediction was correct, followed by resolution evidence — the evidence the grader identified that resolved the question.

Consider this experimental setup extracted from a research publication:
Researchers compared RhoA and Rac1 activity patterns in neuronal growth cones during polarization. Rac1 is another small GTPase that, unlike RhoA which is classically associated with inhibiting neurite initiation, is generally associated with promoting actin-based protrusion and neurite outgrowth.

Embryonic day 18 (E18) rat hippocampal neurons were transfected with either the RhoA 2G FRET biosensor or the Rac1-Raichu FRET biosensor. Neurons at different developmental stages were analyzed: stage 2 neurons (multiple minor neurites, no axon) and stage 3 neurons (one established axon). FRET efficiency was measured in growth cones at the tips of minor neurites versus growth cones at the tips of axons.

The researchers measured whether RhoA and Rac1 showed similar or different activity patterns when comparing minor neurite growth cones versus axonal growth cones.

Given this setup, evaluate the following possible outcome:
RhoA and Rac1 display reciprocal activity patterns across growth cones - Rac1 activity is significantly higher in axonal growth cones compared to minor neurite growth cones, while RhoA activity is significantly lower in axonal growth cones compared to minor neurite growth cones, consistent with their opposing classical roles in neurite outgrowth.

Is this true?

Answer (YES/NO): YES